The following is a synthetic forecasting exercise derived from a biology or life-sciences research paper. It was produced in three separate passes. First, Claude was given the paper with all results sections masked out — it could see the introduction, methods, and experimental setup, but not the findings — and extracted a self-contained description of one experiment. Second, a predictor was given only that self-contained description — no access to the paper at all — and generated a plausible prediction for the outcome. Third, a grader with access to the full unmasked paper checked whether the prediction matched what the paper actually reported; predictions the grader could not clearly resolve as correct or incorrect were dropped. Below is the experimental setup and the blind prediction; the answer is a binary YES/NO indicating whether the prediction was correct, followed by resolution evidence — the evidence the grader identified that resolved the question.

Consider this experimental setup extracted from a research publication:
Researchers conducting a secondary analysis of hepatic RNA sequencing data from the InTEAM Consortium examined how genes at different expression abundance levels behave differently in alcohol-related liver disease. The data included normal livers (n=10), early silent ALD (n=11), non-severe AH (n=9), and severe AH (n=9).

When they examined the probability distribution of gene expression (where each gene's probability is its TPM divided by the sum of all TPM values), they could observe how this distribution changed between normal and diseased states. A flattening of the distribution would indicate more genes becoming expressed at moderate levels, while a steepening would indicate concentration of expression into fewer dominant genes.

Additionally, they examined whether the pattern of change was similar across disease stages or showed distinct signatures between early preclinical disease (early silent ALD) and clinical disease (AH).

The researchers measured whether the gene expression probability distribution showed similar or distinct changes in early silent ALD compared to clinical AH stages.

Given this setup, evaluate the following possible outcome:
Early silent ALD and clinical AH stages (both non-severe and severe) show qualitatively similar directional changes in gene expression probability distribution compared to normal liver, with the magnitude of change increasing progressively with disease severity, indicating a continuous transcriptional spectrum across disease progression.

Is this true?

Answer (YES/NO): YES